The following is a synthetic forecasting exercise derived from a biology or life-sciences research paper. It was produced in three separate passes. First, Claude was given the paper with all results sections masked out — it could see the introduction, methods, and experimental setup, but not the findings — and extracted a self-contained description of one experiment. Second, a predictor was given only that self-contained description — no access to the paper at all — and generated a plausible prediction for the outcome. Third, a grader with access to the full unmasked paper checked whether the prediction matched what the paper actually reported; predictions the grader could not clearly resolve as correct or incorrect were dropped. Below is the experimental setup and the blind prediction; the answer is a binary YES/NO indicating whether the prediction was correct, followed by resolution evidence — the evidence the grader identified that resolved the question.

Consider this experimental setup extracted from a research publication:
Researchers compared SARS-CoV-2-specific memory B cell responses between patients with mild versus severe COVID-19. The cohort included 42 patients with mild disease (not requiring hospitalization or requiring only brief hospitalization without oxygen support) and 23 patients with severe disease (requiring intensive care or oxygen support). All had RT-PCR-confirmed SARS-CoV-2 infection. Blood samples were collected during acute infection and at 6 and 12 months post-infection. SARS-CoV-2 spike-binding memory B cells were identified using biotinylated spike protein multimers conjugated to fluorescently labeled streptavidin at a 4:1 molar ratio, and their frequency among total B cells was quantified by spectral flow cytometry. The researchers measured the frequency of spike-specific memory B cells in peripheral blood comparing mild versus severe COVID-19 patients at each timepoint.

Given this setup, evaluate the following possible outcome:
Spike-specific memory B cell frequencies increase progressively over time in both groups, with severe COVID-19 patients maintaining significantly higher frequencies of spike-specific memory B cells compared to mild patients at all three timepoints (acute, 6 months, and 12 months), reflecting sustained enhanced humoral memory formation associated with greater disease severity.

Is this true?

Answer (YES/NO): NO